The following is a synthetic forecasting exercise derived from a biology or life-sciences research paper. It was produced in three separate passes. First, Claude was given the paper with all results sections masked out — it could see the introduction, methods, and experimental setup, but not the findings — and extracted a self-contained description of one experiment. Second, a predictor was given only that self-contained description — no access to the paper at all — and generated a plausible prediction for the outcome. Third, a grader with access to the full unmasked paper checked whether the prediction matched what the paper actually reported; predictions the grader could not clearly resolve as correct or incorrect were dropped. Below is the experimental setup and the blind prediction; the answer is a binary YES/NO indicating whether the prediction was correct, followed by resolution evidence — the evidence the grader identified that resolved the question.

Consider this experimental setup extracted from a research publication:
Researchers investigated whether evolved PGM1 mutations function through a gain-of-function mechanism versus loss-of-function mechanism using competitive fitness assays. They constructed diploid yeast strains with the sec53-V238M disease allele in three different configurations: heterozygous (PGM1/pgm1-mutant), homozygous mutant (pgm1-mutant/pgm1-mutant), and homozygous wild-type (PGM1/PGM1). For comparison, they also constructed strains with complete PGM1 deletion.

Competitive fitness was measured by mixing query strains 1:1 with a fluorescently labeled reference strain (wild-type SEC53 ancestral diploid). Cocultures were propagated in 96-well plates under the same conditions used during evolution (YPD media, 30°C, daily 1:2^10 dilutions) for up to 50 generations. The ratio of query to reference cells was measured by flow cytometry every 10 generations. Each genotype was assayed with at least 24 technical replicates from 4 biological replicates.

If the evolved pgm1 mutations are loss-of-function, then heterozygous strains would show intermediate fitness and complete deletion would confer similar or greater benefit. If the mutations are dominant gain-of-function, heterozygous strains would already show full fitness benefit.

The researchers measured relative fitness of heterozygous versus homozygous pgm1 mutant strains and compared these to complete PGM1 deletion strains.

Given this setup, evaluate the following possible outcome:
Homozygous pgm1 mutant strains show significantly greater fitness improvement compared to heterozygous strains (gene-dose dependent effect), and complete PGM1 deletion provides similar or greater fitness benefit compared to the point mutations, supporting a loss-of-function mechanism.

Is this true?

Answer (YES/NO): NO